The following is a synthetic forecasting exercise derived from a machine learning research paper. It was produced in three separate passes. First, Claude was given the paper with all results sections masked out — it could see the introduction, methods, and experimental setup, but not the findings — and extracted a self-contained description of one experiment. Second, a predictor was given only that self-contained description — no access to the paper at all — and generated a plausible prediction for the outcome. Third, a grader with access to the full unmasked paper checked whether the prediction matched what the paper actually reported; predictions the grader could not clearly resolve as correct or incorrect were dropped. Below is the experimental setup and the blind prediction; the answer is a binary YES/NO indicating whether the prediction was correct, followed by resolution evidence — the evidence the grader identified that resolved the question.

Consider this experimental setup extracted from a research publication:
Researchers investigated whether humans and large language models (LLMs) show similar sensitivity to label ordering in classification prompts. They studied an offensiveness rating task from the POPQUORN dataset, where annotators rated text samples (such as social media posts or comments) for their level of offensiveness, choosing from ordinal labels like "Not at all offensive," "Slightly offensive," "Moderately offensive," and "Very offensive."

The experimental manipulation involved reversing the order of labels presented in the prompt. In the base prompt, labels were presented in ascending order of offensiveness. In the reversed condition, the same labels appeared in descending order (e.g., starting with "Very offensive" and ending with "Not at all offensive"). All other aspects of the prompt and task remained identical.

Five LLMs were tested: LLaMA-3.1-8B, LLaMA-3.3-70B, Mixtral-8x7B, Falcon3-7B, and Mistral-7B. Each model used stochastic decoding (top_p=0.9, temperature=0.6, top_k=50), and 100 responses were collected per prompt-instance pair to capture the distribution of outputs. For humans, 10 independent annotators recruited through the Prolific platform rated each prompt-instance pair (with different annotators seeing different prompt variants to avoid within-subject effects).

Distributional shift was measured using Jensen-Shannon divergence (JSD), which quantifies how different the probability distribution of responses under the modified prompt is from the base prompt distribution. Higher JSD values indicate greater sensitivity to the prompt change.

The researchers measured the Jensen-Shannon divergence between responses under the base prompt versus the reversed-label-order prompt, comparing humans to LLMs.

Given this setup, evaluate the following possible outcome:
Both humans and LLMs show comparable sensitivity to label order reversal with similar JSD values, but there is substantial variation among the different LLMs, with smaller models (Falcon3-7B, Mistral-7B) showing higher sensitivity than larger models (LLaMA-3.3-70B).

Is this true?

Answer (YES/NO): NO